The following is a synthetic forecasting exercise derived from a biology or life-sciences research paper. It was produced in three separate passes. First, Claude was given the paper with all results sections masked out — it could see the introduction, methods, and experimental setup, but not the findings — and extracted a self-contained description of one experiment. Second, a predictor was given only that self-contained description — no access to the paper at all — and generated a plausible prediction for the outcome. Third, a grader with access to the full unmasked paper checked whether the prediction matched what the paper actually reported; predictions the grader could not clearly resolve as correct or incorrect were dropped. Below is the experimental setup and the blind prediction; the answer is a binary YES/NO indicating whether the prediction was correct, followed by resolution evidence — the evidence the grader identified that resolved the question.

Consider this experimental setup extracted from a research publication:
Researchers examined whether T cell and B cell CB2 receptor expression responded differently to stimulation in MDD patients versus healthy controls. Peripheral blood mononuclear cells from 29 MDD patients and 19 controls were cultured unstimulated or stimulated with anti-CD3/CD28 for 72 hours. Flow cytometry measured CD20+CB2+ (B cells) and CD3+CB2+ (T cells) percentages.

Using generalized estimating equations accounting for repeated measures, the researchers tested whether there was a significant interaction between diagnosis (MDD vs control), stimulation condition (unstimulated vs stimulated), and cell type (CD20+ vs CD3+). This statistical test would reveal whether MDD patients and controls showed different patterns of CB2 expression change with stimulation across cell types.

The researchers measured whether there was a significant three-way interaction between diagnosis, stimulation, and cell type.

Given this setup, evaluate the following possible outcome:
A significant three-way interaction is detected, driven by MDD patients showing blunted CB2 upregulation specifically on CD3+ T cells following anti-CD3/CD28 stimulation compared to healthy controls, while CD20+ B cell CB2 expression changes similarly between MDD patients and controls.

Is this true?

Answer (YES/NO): NO